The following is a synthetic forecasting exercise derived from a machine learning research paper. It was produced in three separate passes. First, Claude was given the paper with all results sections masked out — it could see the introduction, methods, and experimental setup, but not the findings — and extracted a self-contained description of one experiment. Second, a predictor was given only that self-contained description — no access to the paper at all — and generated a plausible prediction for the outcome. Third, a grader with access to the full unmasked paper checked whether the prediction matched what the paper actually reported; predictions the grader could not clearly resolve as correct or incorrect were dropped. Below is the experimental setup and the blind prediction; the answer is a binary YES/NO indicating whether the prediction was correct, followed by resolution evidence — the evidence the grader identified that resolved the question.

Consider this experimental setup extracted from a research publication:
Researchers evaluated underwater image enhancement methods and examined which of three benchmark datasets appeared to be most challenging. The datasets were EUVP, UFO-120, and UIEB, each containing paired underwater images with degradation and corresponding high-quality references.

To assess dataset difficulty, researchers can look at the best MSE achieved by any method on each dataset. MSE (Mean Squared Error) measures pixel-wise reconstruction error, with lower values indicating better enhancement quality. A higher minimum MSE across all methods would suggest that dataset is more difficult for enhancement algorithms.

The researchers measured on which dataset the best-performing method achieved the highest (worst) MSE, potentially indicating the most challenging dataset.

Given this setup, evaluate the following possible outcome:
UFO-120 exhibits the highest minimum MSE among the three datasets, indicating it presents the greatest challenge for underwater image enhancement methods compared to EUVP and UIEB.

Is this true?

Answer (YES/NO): NO